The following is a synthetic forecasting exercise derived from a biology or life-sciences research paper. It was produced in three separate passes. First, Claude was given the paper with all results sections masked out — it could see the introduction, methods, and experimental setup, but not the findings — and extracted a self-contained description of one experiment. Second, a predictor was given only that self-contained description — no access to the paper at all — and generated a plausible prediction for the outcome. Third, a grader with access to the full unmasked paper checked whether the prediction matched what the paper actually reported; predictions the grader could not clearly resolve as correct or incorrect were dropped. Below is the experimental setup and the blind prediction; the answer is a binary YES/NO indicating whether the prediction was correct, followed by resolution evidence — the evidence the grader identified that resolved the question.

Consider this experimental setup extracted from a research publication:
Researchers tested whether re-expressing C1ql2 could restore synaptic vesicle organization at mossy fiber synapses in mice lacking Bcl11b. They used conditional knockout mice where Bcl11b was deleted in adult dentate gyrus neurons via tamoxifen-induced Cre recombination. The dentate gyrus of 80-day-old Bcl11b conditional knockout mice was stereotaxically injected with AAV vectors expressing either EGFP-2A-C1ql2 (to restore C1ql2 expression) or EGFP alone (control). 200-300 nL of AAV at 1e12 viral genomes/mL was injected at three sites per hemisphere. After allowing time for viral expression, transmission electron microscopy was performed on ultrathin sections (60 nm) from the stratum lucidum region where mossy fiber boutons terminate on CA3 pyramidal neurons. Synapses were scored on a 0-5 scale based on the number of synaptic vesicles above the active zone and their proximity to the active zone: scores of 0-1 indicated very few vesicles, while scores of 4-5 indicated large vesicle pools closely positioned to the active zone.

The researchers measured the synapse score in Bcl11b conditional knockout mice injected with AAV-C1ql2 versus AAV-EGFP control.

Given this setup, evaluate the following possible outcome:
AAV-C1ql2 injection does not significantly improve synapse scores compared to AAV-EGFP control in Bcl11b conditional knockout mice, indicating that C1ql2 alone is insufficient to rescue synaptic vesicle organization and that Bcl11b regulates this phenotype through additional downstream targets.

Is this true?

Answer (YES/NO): NO